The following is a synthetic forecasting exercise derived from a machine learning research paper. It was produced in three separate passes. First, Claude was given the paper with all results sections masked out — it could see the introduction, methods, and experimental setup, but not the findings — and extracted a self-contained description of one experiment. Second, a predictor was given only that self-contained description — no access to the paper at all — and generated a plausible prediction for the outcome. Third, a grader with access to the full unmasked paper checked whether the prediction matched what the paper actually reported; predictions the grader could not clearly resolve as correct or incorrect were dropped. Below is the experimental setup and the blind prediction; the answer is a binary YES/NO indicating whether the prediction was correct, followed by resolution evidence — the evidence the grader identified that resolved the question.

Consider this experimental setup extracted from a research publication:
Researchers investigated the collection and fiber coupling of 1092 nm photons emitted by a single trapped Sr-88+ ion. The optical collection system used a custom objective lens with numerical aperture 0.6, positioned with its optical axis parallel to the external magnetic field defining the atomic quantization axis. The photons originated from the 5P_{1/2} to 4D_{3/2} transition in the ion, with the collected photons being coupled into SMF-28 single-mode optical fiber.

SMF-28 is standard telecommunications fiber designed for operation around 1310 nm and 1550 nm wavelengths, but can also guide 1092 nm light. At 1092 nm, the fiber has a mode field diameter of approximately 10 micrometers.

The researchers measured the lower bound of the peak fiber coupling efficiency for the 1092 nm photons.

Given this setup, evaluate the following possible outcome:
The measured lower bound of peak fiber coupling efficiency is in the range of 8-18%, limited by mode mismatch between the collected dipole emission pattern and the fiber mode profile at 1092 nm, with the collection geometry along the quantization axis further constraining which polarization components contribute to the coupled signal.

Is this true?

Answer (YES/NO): NO